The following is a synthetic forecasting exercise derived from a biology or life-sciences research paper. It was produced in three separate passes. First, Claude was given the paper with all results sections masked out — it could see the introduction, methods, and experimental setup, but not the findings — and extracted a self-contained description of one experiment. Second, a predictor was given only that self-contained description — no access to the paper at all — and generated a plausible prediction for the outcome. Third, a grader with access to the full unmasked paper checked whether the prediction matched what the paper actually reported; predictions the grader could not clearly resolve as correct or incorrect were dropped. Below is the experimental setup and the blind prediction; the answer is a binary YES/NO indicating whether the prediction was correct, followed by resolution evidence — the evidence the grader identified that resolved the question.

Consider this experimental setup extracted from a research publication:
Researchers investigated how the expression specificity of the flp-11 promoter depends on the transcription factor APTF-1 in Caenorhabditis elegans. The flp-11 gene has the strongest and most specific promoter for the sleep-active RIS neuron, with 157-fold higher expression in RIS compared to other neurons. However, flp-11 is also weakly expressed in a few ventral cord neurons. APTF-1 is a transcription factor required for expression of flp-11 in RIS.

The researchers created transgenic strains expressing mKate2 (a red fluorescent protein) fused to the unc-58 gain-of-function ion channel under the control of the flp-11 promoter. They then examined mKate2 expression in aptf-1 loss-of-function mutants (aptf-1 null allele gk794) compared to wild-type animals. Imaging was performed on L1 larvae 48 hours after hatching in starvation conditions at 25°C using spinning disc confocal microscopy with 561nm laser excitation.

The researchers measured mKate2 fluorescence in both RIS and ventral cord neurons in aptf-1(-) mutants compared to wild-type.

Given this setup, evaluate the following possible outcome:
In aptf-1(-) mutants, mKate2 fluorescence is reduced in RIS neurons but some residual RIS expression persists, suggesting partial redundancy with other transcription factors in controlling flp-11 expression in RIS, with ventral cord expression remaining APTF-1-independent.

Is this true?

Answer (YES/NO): NO